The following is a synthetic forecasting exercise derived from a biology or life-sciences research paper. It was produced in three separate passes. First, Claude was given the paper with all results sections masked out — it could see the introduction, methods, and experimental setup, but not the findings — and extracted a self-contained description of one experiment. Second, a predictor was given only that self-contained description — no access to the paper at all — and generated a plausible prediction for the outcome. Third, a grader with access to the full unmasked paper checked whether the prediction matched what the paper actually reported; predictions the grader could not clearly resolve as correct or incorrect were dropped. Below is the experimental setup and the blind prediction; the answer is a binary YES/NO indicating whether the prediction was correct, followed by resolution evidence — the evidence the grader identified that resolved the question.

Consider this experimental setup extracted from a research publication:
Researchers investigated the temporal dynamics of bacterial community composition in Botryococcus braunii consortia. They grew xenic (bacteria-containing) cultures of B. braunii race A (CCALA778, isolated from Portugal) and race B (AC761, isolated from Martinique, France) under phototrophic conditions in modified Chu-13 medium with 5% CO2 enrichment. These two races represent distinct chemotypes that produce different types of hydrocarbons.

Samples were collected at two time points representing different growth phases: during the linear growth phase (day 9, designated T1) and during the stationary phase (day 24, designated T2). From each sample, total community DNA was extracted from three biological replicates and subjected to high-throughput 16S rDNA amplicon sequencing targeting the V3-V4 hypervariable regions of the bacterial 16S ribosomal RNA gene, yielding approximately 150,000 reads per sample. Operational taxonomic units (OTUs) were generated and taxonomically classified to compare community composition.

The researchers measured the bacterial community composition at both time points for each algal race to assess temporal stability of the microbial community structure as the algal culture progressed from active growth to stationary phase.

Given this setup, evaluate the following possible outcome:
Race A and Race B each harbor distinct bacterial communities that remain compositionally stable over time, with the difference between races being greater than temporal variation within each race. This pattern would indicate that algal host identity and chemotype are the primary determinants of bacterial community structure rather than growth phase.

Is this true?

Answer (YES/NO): NO